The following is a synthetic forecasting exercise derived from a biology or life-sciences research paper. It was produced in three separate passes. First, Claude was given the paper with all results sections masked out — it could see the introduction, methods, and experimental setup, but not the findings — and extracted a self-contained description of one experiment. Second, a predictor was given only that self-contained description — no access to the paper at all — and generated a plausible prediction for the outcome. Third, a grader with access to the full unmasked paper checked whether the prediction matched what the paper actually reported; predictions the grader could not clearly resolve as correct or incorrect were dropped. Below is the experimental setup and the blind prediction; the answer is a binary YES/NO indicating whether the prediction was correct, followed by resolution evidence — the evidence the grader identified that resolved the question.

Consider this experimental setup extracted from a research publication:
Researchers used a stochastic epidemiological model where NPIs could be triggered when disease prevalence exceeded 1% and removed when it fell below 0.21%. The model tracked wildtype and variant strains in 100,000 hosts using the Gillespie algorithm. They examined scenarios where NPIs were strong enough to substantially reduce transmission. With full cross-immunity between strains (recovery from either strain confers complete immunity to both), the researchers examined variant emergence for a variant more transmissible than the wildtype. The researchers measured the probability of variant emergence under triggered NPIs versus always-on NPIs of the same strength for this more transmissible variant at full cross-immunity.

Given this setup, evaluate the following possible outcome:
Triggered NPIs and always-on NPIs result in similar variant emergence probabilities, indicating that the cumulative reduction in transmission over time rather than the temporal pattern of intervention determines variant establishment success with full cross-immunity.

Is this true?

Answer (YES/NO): NO